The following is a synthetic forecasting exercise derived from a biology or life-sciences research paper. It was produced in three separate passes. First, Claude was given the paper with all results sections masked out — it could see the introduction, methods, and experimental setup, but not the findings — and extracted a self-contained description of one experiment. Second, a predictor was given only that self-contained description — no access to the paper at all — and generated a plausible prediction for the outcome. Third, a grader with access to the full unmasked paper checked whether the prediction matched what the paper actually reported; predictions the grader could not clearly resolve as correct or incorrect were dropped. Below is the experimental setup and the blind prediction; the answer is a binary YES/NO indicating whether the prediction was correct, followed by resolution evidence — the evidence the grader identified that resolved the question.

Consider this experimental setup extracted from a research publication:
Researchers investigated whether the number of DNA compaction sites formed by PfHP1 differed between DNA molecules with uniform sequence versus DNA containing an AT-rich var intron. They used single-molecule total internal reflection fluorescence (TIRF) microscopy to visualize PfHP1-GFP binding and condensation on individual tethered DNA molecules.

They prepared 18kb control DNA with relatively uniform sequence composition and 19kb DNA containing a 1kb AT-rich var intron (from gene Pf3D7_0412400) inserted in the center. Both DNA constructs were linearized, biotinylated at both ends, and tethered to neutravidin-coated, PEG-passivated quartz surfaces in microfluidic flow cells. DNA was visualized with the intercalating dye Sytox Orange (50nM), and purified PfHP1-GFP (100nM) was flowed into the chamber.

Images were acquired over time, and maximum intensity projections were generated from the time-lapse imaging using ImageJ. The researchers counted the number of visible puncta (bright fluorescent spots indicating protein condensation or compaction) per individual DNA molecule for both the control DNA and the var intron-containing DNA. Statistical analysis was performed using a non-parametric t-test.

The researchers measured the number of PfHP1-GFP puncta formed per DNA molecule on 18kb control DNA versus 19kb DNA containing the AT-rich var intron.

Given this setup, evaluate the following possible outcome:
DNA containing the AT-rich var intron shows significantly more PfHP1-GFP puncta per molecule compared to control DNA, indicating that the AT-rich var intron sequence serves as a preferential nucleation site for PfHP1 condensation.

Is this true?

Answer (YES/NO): YES